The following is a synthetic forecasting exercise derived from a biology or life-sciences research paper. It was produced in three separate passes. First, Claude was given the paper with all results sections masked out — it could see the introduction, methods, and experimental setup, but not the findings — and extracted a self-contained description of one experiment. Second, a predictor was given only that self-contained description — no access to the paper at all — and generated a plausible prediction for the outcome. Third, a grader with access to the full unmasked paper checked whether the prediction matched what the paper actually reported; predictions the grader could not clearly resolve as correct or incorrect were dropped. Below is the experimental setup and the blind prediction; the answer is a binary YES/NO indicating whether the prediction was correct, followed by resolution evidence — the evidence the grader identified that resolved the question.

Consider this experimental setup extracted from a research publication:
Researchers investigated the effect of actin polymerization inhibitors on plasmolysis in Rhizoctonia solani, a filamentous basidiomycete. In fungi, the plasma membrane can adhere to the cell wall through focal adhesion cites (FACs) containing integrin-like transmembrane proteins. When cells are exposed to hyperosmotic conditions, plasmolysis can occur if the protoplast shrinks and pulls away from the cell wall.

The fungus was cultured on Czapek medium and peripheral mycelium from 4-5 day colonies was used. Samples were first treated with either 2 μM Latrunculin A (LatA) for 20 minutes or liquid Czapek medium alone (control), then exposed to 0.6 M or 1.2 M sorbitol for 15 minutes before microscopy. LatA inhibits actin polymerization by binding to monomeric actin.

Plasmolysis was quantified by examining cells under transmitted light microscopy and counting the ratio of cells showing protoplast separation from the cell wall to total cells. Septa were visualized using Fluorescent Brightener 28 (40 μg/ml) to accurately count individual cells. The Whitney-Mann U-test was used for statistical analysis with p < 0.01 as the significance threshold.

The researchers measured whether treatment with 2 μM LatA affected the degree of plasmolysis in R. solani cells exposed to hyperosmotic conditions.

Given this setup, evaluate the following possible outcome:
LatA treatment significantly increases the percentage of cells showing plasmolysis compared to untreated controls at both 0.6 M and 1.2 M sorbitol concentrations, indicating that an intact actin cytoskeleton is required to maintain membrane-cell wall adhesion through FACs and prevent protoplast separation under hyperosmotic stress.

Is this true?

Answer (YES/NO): NO